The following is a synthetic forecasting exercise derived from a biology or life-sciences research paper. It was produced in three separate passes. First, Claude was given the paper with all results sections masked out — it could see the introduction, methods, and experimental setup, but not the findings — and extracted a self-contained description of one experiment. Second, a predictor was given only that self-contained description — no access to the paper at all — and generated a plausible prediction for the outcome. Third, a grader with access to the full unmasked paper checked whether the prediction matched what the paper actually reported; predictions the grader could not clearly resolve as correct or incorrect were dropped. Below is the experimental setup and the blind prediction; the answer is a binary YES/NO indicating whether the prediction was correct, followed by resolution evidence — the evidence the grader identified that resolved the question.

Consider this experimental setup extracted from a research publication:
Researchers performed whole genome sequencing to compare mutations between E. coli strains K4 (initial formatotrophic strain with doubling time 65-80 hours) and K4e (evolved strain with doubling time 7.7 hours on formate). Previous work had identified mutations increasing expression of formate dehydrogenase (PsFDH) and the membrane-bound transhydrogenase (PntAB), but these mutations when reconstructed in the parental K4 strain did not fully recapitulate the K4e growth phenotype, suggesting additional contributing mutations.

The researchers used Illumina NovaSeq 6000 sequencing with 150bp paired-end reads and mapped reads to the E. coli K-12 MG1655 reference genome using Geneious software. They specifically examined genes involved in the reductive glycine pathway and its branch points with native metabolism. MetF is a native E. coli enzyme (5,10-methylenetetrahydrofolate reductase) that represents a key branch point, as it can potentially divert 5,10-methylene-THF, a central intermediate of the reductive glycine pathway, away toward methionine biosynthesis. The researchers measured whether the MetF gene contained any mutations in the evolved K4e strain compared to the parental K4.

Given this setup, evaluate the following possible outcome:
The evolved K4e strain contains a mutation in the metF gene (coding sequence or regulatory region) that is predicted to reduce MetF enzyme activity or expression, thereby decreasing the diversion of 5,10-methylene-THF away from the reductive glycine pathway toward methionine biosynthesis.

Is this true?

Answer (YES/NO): YES